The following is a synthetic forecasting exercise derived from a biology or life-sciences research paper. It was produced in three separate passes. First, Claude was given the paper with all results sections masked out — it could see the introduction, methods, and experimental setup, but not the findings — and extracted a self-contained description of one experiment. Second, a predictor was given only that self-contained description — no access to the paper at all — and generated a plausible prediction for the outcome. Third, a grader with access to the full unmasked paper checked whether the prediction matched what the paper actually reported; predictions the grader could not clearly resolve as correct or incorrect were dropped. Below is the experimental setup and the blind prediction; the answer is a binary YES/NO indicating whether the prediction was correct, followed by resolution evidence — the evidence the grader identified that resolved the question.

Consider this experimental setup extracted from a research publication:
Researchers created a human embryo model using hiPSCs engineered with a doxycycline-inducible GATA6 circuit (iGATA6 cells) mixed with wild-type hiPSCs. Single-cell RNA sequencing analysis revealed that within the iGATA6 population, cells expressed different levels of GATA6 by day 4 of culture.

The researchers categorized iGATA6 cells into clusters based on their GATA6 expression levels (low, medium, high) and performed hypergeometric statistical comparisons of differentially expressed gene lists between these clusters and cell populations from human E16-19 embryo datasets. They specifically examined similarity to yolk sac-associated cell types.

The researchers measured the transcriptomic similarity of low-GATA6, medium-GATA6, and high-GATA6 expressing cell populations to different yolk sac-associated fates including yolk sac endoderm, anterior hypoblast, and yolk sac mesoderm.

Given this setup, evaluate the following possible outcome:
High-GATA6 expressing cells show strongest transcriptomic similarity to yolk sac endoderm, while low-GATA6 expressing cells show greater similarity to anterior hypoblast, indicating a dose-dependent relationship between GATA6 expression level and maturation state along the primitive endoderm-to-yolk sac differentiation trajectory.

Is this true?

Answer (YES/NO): NO